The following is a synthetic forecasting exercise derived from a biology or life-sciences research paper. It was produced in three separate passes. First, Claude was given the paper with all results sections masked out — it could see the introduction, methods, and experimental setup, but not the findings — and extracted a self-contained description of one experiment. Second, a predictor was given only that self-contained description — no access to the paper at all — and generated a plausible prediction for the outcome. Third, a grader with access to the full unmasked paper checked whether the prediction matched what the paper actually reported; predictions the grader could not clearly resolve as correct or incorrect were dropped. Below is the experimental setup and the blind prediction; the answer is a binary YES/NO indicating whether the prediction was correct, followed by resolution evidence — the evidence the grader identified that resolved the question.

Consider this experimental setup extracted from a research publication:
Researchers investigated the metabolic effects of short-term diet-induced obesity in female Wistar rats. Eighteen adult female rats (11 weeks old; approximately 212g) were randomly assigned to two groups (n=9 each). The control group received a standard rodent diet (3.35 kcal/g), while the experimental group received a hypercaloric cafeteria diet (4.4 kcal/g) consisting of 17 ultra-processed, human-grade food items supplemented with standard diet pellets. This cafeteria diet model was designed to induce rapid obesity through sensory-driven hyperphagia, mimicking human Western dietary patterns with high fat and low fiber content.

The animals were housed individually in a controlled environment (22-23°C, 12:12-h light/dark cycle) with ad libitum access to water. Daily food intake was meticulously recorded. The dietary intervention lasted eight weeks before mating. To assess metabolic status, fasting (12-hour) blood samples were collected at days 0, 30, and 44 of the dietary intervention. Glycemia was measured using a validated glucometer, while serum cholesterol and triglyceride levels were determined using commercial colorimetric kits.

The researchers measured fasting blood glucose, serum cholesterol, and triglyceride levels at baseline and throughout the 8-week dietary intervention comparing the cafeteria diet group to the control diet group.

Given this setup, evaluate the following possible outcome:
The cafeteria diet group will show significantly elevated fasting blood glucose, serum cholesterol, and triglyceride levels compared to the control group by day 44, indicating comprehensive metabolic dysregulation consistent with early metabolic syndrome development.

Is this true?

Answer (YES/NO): NO